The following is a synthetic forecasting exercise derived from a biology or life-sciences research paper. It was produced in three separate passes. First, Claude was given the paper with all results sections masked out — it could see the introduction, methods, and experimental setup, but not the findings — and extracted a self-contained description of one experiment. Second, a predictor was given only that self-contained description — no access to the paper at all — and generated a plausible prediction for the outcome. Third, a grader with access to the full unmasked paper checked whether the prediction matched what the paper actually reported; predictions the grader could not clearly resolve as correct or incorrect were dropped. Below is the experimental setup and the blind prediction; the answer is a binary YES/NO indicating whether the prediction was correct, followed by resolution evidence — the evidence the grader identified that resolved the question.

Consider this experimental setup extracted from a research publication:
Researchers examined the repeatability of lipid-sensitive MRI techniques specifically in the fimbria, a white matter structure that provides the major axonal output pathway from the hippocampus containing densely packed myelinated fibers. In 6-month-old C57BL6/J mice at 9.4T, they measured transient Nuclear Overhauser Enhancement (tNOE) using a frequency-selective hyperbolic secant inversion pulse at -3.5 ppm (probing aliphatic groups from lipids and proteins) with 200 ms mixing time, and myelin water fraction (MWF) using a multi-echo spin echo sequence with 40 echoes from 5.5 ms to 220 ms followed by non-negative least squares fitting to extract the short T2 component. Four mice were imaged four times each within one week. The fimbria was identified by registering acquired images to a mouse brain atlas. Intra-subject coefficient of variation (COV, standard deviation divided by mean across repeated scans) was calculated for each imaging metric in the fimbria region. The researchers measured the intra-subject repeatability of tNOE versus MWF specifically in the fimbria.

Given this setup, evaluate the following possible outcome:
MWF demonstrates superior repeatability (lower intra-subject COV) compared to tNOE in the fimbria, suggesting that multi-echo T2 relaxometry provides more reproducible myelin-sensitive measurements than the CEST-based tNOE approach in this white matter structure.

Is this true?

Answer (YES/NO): YES